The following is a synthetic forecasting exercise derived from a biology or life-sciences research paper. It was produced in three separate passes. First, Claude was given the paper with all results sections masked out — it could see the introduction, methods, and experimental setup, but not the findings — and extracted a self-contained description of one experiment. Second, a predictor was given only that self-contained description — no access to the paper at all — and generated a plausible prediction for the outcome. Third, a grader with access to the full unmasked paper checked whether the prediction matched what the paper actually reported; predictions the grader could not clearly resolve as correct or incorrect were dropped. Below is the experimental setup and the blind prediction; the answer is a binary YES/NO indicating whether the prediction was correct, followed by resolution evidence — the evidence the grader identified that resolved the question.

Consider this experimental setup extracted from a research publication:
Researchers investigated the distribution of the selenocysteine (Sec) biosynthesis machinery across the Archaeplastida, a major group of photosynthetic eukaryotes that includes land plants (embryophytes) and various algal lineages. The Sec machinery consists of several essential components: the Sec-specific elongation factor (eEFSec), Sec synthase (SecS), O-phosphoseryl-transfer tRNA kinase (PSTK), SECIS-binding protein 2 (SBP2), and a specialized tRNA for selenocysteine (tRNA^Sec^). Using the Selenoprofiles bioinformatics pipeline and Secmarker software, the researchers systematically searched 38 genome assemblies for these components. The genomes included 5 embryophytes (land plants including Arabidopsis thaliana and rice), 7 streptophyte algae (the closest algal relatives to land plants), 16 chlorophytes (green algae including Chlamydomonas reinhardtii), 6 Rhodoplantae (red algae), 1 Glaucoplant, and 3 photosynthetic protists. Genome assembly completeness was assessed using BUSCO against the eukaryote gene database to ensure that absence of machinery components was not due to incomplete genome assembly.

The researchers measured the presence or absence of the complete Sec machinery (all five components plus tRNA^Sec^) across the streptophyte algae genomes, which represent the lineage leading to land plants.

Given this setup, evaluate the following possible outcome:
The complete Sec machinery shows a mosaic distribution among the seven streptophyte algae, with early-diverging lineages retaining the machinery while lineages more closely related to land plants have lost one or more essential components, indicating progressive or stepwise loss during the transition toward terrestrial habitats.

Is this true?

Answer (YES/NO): NO